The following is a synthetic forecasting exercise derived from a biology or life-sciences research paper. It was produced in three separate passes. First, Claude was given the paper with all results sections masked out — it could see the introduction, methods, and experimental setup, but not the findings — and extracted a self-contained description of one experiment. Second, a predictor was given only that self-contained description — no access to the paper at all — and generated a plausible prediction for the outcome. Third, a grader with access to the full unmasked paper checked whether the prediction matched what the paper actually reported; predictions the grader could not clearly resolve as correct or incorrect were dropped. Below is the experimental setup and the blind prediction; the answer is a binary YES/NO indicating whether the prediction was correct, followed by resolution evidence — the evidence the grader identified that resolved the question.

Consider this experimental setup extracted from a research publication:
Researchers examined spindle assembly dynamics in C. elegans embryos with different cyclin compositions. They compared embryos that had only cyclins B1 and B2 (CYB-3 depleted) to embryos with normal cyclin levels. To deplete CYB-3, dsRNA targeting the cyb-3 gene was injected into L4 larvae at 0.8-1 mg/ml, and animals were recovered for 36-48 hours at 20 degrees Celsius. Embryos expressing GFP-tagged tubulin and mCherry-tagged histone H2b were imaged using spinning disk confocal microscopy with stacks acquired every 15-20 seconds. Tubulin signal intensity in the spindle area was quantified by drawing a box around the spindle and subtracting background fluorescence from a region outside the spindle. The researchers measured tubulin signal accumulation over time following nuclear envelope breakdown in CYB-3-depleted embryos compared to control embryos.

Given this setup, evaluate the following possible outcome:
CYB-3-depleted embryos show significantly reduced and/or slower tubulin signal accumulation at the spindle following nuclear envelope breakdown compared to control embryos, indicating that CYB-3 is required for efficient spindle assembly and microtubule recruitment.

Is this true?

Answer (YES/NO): YES